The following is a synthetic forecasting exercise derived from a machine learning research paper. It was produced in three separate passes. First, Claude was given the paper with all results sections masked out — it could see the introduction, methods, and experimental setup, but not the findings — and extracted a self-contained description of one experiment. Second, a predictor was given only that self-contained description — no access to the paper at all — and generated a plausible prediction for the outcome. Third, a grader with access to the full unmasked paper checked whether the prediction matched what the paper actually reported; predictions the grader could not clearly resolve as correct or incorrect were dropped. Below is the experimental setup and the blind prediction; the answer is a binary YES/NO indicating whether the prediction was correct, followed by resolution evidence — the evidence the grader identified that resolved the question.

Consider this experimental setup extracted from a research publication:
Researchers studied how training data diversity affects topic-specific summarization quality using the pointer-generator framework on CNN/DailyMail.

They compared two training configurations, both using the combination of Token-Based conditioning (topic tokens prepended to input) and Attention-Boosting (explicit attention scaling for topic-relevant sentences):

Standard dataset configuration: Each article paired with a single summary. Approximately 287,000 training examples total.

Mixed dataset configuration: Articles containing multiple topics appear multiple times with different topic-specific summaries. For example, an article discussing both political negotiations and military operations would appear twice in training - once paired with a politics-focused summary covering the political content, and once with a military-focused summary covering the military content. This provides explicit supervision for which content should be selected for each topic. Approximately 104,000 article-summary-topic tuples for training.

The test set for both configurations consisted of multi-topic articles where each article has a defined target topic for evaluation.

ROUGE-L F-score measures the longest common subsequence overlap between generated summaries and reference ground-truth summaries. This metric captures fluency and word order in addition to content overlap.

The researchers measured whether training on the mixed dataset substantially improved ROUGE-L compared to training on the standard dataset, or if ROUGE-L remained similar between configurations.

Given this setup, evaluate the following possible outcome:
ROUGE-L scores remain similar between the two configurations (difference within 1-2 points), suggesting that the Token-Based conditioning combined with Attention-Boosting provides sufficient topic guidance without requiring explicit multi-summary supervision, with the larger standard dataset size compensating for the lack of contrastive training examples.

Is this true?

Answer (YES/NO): NO